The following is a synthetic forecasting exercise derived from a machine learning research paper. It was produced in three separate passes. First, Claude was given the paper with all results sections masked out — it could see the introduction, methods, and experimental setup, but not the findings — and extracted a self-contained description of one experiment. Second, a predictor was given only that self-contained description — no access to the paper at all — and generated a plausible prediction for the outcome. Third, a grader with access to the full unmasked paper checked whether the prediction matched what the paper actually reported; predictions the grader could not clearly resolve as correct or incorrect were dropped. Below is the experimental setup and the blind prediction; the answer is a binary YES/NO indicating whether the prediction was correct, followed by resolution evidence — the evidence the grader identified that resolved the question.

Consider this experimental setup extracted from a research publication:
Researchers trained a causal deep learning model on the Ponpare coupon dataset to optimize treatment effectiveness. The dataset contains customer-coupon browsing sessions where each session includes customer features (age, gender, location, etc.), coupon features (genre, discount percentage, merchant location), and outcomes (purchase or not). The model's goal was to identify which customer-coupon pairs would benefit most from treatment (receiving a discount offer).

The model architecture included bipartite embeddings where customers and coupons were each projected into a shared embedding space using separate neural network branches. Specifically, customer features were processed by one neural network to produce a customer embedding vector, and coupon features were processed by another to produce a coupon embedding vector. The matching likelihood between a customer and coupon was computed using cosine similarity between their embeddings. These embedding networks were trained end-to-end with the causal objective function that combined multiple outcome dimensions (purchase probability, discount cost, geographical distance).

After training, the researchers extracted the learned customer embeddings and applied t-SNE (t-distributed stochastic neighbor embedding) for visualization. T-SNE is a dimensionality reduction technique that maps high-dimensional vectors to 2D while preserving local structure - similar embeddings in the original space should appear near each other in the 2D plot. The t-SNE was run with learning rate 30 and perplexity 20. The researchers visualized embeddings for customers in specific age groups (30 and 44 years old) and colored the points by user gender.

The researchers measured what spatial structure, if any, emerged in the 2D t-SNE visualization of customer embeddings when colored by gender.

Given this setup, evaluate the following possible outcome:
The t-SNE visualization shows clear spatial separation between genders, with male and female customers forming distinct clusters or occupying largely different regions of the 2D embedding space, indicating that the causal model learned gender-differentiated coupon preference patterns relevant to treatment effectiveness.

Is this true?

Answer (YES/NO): YES